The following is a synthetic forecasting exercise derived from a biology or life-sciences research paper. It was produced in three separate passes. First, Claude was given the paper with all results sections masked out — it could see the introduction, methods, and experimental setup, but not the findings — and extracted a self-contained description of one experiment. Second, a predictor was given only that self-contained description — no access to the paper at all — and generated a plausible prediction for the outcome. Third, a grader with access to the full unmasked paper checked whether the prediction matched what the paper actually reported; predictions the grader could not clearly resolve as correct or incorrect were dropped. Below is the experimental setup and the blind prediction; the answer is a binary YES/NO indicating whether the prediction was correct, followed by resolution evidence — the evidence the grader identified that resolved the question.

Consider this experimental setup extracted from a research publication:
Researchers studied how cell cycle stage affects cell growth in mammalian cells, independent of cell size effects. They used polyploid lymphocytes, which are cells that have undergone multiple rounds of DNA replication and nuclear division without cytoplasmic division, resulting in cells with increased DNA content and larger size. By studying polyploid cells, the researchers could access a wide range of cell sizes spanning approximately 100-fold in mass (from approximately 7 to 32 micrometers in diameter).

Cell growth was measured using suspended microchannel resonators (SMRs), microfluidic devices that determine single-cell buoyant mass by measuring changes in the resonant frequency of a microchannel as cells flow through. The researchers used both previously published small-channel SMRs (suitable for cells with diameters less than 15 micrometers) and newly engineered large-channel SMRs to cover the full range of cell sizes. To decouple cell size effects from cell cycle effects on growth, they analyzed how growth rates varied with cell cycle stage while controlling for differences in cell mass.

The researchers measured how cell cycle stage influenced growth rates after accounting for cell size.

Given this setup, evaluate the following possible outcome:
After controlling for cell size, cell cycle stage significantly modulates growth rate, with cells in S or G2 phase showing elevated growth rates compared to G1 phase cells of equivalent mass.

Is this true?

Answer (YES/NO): NO